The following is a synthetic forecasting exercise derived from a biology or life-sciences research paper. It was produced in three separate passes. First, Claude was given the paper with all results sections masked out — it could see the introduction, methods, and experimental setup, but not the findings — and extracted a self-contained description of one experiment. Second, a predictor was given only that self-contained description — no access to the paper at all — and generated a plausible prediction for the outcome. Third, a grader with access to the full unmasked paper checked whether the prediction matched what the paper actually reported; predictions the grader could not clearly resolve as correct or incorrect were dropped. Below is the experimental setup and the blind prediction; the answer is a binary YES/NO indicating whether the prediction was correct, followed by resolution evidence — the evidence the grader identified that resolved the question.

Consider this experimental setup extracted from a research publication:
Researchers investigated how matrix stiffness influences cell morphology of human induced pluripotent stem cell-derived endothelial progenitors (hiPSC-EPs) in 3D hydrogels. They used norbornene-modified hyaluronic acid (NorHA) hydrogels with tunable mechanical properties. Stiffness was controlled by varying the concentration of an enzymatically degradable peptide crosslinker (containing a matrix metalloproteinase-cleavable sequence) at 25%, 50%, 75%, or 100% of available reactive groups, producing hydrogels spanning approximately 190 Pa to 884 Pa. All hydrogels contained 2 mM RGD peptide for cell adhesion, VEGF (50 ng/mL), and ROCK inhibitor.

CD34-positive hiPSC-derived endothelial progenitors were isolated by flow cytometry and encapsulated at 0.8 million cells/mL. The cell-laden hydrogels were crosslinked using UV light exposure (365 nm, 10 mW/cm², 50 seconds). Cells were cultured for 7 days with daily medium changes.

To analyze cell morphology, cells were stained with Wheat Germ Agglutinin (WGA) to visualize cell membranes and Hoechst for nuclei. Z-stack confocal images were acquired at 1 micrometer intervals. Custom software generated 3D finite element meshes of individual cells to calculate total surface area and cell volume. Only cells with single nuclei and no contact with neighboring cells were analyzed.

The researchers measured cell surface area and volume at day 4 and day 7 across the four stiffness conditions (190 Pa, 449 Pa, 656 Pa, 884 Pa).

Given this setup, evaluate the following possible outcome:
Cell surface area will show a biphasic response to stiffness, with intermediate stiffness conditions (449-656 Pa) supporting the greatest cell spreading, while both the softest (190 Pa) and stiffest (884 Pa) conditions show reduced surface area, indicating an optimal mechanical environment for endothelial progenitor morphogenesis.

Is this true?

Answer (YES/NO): YES